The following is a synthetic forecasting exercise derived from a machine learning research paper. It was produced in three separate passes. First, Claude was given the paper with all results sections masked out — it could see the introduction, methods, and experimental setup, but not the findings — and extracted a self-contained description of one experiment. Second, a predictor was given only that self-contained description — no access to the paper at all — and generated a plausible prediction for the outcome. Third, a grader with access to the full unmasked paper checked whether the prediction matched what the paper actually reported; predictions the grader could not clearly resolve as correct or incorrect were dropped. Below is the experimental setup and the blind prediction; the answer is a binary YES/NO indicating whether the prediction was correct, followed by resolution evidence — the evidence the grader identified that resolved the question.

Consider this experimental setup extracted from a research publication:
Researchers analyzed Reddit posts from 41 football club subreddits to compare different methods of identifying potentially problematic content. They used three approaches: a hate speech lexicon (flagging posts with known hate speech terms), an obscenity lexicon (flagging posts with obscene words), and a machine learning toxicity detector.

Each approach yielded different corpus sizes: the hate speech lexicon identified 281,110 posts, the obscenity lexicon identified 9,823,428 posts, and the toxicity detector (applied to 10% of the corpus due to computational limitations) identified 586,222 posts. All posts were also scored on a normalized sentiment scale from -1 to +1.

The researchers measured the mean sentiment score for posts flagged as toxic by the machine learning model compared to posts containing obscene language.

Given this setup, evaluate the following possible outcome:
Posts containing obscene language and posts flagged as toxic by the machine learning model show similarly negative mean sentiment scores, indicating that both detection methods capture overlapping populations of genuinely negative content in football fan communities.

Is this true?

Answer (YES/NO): NO